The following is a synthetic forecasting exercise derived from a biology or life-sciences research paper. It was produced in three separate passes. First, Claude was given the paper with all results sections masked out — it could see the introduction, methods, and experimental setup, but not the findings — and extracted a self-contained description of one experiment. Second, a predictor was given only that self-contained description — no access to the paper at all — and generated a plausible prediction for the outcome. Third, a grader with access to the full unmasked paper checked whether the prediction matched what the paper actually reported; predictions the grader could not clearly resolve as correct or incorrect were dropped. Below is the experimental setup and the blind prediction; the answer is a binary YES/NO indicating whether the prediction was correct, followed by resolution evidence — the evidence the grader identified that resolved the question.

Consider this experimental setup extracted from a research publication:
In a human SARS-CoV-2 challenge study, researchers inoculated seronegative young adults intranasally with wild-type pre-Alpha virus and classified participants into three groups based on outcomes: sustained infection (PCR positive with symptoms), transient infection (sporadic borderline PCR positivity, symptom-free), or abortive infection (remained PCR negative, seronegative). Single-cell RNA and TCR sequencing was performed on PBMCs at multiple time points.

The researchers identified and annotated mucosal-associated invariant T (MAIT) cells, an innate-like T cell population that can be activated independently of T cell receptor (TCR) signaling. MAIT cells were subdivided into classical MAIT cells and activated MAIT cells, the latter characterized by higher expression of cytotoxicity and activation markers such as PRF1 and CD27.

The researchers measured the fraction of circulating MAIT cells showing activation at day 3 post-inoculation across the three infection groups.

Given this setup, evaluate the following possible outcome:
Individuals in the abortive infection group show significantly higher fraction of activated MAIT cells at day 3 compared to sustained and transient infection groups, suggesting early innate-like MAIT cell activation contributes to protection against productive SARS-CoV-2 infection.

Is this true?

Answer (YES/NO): NO